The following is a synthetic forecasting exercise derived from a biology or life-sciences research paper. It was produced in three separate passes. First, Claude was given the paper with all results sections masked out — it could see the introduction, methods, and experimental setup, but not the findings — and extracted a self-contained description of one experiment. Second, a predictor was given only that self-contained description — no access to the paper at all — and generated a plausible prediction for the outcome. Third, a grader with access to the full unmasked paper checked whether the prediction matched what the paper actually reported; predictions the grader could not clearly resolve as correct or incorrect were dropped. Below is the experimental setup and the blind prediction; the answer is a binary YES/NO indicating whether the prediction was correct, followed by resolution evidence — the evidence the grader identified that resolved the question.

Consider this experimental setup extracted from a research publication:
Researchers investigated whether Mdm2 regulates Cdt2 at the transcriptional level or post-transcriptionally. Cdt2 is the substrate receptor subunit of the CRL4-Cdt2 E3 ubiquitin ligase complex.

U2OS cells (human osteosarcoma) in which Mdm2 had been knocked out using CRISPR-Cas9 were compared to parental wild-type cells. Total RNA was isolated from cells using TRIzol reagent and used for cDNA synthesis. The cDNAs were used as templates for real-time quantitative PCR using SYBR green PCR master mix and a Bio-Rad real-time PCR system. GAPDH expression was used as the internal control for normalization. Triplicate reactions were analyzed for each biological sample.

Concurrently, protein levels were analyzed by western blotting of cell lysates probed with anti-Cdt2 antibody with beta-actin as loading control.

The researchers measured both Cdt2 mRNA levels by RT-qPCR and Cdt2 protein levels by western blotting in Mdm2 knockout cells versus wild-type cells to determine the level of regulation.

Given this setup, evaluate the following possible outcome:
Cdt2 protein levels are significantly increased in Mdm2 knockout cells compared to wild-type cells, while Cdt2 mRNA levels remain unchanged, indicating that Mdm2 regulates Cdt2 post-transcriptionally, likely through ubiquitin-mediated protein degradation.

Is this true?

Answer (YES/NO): YES